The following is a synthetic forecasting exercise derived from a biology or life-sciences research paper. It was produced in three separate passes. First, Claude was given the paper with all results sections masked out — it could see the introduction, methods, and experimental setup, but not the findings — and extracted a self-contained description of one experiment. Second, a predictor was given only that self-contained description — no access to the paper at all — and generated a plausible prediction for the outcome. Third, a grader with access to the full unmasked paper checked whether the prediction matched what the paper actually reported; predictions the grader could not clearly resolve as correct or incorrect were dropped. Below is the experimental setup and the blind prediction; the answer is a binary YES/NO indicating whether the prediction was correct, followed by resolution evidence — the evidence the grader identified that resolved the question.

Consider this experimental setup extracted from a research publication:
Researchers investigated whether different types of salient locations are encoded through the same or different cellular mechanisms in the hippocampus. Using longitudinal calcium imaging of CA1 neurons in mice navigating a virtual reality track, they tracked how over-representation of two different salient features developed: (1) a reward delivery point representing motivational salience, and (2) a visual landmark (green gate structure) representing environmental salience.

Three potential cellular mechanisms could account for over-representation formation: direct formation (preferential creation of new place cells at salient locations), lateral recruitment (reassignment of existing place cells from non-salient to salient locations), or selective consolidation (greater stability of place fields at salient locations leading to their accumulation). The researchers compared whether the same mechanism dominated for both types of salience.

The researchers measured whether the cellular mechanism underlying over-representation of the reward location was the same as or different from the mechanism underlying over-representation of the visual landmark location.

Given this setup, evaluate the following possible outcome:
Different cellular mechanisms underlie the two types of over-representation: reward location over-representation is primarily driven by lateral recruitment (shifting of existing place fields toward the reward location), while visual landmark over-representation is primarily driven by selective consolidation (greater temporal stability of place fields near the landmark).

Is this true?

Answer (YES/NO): NO